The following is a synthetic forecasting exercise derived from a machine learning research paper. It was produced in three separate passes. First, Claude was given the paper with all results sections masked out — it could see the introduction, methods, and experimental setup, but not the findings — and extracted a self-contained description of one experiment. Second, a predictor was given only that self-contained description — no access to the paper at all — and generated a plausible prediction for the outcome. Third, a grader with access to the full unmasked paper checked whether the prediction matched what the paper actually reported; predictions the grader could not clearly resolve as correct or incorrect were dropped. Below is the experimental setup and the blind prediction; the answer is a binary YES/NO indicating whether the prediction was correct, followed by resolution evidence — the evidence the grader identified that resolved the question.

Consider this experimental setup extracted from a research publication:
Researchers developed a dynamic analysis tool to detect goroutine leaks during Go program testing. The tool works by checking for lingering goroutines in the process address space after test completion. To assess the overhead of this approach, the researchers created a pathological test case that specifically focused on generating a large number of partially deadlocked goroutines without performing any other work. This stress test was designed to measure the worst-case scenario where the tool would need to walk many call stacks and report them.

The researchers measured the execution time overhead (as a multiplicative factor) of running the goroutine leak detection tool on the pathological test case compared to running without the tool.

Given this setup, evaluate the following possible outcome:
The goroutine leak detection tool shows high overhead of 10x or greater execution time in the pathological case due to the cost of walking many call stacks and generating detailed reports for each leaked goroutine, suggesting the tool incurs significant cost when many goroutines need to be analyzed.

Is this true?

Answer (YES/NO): NO